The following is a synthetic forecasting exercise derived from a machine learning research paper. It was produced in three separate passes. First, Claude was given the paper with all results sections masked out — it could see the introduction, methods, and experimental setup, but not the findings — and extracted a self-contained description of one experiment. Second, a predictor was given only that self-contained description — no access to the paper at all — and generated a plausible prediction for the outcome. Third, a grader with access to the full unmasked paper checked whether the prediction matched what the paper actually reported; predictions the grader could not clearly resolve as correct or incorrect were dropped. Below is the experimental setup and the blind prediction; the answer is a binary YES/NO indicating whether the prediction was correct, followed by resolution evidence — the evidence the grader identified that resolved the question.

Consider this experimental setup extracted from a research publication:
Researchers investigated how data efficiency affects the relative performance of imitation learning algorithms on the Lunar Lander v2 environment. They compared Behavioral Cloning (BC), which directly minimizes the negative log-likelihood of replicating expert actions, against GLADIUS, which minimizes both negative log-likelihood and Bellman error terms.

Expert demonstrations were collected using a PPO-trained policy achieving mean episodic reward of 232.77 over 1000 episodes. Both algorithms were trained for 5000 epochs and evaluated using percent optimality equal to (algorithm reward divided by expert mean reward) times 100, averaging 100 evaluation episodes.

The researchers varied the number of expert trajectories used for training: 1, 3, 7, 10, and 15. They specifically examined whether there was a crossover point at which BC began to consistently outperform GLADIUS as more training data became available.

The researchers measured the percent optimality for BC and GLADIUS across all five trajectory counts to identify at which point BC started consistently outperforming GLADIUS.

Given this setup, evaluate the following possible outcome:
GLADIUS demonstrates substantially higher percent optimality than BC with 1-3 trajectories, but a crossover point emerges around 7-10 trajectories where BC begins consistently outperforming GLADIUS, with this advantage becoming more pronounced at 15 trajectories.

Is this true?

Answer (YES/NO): NO